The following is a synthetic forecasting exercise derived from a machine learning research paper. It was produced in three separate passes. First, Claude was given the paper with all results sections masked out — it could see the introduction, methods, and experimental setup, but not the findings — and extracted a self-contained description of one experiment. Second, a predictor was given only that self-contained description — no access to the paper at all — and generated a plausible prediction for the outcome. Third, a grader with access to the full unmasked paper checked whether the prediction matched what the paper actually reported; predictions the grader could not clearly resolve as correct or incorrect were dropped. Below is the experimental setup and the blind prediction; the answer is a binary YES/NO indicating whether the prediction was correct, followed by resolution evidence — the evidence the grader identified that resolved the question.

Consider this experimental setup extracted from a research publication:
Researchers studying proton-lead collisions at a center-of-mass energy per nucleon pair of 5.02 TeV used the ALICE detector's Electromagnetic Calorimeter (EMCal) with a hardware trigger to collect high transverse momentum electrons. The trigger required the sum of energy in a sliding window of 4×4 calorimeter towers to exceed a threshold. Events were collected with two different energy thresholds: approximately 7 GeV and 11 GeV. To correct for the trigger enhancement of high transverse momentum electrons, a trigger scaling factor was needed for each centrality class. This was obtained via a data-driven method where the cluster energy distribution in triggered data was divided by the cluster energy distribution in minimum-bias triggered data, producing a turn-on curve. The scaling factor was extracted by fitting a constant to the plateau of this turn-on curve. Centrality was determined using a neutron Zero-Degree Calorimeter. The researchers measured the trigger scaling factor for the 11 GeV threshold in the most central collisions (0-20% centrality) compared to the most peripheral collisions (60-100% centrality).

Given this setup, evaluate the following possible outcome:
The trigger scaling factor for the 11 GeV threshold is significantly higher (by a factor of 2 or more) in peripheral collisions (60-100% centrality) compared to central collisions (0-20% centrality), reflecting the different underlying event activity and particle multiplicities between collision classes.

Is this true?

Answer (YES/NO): YES